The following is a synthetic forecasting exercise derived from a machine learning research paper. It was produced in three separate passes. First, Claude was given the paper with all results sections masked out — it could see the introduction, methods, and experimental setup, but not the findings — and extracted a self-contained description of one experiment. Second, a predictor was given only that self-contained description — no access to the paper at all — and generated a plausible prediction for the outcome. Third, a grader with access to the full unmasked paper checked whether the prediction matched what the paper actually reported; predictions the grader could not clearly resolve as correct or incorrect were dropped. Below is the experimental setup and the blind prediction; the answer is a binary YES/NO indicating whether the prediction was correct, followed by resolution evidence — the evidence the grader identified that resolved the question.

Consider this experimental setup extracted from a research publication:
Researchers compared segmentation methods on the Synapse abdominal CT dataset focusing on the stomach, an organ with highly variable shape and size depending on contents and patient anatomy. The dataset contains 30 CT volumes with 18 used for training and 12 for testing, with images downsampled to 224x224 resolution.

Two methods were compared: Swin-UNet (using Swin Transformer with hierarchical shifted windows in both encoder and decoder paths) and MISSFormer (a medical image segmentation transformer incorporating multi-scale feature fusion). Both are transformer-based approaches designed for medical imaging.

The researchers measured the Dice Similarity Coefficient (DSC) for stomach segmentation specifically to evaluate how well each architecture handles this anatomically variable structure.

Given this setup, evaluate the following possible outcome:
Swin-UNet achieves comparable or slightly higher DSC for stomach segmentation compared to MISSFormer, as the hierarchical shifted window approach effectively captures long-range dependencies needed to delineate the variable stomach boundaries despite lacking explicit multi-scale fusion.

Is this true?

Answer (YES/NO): NO